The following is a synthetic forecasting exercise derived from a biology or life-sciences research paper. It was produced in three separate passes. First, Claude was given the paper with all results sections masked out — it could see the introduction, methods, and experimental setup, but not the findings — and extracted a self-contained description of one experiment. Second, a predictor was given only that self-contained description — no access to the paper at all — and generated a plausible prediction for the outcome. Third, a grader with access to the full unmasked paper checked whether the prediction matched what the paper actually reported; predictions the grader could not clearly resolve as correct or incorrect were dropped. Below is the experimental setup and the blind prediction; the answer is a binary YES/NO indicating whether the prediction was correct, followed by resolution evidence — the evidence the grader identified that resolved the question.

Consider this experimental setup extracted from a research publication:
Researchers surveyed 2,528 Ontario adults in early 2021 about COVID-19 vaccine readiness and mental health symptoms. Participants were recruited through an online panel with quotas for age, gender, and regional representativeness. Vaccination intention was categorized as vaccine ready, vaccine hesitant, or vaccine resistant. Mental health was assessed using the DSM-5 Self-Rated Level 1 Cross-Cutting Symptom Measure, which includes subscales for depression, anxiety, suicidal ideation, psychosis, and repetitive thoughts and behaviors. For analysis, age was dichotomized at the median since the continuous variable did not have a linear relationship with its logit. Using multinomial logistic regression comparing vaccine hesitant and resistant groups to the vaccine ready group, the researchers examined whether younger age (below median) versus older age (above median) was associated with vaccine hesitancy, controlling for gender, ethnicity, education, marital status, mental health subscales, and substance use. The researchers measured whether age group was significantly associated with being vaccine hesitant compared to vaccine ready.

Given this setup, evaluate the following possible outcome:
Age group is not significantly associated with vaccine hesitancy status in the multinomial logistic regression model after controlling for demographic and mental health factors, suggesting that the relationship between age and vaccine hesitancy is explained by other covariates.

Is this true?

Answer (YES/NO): NO